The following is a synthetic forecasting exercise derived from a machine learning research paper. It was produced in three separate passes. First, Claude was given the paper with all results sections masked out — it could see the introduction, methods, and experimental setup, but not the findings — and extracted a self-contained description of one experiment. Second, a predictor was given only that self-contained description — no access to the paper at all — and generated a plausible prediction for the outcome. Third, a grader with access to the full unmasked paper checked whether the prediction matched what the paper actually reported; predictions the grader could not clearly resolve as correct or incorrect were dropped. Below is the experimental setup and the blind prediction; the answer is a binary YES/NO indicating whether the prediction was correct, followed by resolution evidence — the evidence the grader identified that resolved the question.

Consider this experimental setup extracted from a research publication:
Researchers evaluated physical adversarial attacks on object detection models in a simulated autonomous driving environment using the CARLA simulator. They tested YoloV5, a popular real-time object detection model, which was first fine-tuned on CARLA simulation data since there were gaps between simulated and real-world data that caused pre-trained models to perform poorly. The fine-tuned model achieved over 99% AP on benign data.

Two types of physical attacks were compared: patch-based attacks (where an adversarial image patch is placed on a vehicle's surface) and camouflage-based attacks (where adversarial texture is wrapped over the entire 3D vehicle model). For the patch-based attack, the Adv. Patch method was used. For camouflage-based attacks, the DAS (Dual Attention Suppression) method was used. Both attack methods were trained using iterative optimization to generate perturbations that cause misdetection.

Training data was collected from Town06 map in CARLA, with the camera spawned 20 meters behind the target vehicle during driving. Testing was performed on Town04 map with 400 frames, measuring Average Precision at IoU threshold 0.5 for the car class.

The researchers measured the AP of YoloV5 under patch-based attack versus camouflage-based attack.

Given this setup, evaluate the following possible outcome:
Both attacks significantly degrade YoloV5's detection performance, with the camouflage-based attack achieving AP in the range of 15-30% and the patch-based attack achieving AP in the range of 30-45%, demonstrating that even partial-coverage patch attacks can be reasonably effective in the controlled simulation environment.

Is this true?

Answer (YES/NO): NO